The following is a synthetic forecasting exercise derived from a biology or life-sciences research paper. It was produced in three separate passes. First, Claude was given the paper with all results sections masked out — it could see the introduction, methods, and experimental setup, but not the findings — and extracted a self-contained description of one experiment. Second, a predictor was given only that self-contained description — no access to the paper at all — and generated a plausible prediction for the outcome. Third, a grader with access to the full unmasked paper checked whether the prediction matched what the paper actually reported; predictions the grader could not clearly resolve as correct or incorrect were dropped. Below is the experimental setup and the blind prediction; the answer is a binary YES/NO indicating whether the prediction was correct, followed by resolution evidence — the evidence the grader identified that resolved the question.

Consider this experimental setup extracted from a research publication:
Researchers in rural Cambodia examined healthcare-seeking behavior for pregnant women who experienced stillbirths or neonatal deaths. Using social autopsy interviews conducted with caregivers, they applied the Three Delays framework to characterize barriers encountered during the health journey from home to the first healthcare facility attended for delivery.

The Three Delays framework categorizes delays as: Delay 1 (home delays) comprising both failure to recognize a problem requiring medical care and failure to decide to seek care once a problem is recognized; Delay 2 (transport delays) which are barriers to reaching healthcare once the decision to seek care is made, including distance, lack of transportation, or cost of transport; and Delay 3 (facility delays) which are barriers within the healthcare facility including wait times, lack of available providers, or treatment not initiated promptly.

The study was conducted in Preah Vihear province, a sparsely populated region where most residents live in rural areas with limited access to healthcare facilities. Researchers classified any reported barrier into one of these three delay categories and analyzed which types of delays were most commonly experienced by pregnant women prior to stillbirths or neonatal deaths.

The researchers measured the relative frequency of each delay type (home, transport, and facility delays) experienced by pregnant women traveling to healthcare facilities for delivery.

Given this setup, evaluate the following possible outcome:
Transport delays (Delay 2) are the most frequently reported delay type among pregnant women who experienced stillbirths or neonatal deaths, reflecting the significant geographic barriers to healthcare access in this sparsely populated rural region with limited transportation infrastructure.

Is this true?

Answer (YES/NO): NO